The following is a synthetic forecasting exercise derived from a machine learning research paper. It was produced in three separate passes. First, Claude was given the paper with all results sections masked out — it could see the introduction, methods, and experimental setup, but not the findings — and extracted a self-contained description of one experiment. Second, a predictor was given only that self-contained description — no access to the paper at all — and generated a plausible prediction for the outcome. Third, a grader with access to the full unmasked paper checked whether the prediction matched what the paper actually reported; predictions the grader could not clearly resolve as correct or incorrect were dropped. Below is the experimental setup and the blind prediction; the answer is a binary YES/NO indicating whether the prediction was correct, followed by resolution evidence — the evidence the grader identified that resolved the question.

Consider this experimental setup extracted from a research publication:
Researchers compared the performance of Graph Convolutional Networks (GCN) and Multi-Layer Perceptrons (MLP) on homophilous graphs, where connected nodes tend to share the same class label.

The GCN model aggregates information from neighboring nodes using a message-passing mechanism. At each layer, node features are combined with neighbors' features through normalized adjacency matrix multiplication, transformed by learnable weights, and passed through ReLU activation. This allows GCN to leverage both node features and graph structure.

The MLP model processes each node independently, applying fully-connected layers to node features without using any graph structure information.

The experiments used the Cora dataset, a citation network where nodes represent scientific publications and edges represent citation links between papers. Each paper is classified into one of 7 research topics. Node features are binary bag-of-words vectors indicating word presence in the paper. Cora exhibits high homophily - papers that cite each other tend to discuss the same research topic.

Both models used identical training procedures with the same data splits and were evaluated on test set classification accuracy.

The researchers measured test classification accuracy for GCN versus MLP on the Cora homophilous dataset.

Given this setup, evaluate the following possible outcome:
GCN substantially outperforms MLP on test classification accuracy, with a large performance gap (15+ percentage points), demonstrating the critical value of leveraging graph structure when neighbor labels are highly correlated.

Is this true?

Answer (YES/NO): NO